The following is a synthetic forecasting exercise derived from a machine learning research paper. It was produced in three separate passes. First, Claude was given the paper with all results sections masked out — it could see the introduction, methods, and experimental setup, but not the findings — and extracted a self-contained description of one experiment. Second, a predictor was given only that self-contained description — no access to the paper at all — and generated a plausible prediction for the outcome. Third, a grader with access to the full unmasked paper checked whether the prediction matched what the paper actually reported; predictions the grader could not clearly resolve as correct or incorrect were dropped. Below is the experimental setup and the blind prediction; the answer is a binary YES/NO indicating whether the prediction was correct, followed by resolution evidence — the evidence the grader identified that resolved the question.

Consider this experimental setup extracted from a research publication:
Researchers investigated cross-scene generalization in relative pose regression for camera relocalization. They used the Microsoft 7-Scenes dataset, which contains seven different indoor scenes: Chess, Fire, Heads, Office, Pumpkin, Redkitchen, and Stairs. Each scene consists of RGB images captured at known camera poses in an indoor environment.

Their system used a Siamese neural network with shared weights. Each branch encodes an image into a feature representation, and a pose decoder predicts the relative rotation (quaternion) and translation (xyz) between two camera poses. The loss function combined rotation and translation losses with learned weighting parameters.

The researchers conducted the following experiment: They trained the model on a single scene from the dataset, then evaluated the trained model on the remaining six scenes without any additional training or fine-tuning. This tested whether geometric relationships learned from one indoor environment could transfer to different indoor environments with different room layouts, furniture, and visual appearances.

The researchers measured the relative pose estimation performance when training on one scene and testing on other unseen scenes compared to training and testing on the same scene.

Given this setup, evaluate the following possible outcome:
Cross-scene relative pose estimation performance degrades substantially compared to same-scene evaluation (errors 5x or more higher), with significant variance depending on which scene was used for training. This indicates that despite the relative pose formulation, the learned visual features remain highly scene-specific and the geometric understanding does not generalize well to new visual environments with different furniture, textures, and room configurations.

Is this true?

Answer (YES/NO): NO